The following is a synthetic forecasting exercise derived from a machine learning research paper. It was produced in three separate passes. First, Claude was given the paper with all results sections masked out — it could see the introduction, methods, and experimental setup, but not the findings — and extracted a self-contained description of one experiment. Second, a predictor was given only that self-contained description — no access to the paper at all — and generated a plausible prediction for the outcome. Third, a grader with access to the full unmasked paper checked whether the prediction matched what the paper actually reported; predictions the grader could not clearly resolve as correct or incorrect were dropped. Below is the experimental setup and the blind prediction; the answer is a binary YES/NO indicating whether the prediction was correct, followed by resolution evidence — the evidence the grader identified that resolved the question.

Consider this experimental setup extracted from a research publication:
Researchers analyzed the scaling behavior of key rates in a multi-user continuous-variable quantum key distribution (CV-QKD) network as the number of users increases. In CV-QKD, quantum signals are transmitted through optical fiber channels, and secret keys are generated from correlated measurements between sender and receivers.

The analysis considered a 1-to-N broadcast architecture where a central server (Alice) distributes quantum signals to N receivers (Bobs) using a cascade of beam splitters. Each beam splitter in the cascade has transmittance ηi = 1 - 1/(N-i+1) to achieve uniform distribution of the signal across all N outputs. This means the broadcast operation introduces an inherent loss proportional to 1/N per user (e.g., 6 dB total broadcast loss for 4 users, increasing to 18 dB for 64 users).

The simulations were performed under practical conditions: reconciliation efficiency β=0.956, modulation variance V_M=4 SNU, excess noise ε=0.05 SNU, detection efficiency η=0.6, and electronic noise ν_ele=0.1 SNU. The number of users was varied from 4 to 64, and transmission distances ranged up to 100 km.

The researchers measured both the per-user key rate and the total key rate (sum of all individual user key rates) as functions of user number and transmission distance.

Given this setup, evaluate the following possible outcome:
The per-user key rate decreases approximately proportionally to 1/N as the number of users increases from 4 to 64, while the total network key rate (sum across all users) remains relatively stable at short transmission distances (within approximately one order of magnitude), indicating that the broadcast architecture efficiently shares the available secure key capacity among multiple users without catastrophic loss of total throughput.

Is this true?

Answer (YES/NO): YES